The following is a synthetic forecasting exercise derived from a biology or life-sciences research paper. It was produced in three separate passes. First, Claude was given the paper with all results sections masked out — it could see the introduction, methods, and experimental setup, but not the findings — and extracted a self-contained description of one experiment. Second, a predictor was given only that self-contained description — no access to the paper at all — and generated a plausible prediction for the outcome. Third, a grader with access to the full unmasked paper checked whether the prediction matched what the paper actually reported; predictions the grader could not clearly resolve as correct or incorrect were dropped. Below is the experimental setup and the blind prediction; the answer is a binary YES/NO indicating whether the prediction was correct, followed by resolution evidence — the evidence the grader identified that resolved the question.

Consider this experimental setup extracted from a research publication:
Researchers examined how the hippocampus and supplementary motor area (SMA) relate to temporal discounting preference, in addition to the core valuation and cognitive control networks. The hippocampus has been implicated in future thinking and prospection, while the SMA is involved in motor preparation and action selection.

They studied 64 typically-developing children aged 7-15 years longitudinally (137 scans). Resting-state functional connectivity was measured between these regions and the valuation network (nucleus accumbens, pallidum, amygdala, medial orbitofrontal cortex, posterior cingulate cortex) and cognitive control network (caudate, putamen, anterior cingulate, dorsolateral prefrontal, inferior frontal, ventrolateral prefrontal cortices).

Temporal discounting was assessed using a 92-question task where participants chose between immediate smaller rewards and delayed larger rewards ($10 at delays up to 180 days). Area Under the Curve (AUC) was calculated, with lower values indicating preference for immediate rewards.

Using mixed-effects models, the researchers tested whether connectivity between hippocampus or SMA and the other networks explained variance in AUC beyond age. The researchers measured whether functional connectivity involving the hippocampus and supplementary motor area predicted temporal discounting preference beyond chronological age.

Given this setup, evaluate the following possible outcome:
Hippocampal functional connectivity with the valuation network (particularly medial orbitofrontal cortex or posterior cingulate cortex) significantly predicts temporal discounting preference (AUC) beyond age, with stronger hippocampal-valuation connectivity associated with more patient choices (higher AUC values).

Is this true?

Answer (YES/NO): NO